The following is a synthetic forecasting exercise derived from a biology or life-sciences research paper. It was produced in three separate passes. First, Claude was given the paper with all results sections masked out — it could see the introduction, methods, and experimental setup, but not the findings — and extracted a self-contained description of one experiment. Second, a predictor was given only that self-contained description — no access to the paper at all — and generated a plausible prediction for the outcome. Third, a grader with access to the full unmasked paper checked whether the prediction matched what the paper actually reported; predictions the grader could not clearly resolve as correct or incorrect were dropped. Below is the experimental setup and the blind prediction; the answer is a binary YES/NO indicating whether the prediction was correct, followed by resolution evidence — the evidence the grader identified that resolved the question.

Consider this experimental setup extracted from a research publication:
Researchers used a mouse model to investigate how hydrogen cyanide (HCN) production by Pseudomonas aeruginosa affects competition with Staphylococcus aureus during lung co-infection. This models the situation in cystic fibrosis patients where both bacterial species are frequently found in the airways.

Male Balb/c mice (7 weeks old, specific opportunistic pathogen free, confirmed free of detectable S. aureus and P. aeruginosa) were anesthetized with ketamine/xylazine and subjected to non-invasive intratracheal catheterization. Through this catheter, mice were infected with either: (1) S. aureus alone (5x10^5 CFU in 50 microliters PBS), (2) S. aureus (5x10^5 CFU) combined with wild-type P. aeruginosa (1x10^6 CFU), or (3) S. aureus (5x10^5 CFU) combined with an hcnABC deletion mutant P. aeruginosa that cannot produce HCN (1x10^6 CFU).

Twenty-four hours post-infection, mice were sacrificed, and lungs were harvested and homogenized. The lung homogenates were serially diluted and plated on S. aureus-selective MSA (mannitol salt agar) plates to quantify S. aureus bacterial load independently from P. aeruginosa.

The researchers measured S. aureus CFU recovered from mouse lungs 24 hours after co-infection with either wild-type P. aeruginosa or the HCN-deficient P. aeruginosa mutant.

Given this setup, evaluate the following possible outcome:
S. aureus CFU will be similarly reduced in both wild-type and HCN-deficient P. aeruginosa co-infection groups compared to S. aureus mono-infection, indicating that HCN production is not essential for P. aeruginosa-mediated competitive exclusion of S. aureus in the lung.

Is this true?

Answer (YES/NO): NO